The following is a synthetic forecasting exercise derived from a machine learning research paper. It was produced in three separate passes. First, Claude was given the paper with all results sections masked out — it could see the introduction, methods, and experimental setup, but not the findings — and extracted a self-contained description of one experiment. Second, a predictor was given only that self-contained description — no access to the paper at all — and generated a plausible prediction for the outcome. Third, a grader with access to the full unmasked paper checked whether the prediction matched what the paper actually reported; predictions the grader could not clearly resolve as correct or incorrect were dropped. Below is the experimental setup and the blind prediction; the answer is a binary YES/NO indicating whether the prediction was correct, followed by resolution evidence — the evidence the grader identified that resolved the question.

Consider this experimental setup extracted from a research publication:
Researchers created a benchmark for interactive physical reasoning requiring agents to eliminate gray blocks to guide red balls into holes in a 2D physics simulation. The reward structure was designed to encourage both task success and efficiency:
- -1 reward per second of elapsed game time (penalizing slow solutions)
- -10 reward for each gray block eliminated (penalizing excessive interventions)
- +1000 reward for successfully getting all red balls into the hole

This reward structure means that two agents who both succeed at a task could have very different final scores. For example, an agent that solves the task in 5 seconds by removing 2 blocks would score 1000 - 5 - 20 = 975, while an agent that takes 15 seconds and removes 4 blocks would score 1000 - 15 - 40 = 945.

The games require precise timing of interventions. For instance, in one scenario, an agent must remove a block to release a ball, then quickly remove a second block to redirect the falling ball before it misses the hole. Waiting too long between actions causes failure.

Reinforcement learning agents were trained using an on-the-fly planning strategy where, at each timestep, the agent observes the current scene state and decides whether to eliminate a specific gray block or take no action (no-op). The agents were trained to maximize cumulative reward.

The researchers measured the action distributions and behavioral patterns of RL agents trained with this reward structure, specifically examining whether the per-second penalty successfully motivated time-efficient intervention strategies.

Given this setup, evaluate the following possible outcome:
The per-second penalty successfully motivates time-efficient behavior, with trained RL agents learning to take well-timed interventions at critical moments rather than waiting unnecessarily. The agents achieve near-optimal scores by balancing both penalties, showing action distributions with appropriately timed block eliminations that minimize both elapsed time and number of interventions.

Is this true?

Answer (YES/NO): NO